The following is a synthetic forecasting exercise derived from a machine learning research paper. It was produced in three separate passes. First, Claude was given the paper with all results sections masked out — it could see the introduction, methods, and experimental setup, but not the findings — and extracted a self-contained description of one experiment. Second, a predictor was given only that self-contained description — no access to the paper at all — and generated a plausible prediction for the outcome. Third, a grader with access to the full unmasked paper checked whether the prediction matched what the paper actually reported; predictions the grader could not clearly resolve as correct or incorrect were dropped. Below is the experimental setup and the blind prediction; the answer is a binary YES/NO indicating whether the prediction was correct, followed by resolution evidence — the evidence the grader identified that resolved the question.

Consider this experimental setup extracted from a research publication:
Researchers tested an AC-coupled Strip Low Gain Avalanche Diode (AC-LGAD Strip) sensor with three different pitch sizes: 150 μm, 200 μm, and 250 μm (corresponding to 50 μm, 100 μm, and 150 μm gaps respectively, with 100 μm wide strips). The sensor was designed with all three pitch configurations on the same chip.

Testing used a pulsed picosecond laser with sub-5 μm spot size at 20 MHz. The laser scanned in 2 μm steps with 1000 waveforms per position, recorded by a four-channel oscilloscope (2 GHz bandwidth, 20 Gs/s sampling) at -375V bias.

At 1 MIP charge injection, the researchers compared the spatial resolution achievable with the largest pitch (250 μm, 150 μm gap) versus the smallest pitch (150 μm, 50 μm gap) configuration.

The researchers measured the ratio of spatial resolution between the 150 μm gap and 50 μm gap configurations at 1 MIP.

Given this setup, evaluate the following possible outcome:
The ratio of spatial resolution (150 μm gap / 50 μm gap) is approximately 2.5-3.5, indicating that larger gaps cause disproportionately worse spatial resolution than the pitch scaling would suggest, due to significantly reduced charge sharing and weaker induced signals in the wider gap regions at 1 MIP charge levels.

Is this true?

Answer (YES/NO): NO